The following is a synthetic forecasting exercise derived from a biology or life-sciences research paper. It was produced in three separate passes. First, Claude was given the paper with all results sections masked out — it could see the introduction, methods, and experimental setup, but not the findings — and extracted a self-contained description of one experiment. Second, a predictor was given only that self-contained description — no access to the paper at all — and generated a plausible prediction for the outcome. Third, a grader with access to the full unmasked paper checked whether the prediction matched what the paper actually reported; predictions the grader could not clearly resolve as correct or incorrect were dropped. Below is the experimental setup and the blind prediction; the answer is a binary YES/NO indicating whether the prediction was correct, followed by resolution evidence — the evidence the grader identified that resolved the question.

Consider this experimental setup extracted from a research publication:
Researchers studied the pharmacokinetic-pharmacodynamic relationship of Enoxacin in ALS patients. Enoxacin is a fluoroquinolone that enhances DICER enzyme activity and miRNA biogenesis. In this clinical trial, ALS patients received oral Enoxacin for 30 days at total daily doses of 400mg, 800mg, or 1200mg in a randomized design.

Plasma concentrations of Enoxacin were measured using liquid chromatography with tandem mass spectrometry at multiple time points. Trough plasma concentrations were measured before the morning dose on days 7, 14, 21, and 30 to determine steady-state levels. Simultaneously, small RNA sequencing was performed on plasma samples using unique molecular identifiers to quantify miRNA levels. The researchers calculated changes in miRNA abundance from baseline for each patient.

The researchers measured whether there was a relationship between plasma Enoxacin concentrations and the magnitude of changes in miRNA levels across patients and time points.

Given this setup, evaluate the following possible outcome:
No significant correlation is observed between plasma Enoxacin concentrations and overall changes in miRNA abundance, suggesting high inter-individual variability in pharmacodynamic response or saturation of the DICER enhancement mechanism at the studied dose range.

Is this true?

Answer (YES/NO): NO